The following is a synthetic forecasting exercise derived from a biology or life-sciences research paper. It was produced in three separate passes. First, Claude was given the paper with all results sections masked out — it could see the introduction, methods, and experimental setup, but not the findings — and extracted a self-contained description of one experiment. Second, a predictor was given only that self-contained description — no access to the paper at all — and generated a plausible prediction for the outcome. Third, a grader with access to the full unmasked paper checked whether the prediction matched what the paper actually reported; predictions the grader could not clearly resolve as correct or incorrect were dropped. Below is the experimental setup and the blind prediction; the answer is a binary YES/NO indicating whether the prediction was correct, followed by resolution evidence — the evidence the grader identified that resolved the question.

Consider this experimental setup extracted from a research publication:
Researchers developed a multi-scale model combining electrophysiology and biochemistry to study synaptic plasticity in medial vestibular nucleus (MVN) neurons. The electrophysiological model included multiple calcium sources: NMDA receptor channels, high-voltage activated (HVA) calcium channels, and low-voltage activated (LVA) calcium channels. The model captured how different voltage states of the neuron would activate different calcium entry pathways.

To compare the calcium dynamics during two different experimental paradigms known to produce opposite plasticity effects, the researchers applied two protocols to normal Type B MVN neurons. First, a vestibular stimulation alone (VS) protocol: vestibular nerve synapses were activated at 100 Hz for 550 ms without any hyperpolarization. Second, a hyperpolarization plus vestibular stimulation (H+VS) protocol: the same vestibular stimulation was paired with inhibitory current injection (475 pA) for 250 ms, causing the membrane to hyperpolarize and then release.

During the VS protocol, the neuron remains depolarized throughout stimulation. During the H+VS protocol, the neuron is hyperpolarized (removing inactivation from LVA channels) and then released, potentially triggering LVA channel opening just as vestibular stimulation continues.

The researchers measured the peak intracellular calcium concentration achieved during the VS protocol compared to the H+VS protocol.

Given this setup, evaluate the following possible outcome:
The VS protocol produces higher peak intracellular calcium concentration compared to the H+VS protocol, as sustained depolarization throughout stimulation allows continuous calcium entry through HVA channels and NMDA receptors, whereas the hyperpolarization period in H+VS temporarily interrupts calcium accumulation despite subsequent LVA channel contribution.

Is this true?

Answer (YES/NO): NO